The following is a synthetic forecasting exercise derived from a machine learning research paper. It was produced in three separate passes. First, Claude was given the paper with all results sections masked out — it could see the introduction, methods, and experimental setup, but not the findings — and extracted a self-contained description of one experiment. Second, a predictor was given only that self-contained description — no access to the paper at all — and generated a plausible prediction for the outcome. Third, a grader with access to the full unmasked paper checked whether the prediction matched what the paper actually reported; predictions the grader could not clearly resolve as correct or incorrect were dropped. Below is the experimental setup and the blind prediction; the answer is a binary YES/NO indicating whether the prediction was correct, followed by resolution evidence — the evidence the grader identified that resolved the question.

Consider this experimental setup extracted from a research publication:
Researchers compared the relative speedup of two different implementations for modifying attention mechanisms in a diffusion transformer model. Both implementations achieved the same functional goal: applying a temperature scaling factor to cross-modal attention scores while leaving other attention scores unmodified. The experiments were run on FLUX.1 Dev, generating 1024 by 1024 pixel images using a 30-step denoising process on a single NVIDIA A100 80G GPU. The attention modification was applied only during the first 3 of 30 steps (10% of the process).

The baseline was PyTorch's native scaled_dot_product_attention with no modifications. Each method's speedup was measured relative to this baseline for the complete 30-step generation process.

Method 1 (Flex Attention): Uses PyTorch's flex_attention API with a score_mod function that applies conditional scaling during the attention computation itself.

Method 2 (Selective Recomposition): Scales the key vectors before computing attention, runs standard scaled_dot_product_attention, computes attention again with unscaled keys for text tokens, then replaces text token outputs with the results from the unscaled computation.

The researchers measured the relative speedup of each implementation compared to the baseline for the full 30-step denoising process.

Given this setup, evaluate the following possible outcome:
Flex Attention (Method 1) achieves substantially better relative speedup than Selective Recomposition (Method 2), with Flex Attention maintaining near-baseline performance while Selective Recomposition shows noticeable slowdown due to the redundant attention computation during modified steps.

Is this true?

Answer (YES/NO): NO